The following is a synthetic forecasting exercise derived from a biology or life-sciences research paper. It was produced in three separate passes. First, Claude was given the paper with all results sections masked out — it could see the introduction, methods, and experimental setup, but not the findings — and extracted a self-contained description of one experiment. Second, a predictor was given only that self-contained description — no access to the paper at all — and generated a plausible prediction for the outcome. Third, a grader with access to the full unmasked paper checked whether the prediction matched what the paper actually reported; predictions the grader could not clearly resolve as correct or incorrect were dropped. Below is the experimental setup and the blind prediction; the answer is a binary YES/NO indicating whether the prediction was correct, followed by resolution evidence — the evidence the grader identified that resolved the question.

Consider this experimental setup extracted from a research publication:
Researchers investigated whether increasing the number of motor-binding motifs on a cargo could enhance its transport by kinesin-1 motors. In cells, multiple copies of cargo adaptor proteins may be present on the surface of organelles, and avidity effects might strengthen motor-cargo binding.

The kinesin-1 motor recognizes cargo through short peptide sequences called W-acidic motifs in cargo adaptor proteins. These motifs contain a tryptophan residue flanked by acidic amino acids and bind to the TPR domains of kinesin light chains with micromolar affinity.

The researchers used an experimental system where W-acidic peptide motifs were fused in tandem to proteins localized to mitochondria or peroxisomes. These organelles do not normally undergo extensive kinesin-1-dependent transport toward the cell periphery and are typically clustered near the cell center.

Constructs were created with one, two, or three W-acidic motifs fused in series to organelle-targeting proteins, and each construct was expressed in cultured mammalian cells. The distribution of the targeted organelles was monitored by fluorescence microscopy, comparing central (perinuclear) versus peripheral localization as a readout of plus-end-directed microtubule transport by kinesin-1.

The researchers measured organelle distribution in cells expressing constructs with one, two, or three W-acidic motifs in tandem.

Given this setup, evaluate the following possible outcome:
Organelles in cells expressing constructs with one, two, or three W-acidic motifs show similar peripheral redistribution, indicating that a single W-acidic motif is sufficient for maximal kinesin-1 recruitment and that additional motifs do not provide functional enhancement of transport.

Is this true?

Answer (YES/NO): NO